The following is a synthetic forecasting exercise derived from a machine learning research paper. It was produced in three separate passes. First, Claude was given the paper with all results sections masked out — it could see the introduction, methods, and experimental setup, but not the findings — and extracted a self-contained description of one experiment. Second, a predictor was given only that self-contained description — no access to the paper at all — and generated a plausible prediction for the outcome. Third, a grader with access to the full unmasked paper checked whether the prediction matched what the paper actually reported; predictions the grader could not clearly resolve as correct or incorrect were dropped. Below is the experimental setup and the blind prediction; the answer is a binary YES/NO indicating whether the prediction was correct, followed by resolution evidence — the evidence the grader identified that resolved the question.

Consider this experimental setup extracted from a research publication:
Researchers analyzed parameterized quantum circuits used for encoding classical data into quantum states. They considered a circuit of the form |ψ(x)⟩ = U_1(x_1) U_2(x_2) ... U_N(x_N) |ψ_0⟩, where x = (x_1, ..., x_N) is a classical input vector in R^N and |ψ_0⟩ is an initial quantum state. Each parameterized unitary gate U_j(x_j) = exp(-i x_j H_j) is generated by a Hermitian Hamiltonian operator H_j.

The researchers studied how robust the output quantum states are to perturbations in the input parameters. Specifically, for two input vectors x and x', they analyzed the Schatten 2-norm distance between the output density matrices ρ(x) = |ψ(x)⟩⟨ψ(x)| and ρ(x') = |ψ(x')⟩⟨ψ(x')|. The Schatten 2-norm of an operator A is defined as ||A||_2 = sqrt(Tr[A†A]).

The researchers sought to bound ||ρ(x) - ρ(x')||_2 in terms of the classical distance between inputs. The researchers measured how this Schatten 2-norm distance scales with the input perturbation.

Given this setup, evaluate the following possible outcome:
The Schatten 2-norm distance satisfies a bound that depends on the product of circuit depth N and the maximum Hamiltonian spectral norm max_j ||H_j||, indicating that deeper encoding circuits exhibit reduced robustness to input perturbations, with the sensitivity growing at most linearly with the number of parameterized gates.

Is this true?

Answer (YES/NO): NO